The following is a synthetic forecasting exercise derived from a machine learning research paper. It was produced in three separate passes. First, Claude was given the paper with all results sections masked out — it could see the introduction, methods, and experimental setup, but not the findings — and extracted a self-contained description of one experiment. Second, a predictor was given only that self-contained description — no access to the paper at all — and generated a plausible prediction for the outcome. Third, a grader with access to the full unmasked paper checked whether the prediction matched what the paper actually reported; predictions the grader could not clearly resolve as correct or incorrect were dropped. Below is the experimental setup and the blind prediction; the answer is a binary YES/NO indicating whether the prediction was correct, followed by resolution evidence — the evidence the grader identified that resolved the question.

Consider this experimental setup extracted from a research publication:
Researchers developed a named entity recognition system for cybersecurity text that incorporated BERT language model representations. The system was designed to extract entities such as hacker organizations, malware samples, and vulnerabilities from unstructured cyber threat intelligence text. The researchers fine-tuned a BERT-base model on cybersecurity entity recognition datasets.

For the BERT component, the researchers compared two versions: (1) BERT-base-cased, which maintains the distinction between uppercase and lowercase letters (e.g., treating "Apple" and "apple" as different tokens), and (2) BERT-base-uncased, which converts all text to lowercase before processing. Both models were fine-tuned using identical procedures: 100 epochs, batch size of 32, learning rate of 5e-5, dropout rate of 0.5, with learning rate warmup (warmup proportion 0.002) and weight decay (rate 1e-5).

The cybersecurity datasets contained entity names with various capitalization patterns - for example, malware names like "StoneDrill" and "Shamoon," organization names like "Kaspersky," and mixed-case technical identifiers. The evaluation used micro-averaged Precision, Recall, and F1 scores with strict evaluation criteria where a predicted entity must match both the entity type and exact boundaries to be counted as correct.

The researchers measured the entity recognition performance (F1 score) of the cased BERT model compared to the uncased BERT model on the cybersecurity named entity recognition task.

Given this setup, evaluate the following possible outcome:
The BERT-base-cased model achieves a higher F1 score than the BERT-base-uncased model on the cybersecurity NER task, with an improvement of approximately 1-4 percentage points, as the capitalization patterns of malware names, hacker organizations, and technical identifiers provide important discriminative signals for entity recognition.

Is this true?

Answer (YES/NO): NO